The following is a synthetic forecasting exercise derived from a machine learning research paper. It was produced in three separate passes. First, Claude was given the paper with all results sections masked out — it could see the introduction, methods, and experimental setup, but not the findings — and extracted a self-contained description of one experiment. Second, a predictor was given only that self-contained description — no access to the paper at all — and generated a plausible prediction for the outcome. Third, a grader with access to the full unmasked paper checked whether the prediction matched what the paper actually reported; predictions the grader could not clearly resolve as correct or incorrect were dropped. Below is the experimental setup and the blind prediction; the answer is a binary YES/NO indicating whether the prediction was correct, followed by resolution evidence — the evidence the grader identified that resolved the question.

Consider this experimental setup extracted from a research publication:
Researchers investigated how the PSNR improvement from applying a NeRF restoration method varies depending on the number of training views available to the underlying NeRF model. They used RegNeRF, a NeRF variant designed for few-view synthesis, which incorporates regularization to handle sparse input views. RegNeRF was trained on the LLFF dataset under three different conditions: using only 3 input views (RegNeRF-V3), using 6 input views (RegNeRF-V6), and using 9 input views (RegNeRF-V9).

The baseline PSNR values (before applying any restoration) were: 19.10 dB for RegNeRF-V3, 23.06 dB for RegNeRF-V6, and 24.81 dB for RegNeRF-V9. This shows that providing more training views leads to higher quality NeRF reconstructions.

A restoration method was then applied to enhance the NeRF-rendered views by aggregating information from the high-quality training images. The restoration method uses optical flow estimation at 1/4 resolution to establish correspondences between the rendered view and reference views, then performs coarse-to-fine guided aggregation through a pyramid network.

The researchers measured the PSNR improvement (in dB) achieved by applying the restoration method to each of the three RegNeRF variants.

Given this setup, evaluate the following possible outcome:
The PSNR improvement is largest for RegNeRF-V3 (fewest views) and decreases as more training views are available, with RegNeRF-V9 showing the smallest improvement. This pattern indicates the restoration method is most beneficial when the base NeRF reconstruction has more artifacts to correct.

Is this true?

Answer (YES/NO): NO